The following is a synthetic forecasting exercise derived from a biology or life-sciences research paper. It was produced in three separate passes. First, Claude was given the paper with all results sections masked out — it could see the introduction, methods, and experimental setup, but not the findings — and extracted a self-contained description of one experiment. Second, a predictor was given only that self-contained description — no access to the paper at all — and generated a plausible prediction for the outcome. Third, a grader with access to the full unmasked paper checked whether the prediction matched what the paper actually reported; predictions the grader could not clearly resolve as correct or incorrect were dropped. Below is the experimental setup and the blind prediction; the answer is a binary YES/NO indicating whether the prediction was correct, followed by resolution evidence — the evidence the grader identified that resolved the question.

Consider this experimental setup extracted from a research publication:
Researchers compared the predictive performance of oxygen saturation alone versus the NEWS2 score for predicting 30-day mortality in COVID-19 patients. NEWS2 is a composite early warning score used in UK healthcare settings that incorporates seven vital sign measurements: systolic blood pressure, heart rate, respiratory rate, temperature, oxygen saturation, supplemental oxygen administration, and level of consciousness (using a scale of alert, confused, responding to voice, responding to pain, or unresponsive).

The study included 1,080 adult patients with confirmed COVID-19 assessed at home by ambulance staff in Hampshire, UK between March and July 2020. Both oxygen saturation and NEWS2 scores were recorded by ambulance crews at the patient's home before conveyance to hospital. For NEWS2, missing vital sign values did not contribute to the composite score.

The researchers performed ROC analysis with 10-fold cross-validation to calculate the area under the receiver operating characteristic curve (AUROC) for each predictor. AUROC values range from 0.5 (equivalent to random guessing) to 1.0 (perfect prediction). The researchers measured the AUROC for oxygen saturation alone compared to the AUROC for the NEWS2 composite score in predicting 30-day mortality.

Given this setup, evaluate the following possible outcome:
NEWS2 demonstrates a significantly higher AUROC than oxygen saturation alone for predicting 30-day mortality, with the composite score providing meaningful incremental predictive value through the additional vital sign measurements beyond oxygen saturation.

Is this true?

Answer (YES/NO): NO